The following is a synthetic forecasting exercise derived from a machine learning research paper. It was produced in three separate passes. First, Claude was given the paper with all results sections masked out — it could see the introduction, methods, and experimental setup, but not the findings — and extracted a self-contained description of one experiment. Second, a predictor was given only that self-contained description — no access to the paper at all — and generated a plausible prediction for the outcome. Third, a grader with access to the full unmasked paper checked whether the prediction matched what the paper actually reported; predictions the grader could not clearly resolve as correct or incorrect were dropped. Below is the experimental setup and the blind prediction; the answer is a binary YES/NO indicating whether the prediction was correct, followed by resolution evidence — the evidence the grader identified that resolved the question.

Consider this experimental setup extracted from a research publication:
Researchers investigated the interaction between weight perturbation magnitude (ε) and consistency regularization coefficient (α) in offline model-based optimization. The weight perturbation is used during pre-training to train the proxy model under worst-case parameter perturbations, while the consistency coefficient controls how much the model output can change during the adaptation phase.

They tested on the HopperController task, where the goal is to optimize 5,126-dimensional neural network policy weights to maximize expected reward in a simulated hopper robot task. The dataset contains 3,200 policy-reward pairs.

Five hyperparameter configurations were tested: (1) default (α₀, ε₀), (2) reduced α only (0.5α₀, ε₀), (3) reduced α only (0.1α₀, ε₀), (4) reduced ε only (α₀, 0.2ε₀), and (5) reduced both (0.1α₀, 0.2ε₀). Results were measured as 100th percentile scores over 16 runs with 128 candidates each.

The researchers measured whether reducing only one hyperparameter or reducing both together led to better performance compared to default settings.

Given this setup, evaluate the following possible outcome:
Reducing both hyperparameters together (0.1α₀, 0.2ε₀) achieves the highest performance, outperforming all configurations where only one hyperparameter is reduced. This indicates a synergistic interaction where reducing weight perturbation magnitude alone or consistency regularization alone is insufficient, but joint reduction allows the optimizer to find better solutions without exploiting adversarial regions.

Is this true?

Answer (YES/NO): NO